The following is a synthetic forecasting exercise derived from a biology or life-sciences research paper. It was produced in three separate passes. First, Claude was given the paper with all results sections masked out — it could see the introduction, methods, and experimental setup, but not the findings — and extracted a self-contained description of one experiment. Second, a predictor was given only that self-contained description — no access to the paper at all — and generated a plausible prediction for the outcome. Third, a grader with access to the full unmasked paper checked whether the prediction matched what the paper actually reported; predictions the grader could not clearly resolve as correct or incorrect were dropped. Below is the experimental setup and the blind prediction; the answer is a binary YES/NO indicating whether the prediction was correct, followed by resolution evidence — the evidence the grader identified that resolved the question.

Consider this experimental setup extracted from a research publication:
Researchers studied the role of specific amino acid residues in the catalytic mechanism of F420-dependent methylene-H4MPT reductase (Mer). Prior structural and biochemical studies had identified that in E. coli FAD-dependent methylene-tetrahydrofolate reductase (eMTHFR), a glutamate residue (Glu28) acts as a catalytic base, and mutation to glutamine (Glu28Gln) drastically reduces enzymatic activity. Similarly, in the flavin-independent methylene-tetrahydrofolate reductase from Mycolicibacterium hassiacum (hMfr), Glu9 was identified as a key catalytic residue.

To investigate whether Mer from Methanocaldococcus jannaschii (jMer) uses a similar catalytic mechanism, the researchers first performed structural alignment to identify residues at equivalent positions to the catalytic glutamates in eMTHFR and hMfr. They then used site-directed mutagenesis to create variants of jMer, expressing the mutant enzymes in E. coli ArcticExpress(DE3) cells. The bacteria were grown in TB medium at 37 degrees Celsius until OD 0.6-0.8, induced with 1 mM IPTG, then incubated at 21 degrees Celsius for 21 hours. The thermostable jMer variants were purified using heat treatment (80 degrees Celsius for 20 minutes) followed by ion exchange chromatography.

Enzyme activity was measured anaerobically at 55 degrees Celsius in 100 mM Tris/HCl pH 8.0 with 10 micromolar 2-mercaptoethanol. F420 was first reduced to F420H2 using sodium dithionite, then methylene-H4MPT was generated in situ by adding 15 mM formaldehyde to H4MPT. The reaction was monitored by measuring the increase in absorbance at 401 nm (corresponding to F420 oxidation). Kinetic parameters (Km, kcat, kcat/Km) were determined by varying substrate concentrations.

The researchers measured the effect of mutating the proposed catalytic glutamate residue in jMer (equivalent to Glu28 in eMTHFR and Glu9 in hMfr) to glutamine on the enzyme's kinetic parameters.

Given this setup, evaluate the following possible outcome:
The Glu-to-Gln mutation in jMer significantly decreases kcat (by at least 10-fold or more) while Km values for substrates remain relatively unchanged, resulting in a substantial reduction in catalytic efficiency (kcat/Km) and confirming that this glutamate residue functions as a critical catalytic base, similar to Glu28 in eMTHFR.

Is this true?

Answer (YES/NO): YES